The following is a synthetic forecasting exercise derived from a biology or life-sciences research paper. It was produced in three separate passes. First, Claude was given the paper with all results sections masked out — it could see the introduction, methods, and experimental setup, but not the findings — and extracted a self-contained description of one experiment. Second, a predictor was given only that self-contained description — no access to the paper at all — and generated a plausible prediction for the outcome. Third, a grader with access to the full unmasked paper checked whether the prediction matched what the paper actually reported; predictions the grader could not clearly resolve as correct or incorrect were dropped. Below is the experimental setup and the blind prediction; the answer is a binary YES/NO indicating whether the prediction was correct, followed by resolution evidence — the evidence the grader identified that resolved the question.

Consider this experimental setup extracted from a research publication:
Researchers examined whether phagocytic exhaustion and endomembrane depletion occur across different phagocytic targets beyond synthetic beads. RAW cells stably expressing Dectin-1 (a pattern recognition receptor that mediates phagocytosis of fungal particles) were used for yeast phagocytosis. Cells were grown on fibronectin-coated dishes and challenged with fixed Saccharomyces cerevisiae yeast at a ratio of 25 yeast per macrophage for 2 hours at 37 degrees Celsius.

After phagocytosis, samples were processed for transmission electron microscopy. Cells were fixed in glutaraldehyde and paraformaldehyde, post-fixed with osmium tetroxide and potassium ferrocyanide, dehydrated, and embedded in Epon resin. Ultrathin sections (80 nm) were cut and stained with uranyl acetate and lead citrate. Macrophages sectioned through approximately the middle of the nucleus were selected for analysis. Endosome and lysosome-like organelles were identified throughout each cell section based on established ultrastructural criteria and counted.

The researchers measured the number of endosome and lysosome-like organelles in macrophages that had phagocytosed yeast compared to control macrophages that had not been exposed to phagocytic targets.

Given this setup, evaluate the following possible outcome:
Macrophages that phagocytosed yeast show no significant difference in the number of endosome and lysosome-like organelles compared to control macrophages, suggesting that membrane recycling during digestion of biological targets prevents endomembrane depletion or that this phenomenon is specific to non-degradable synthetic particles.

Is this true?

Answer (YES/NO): NO